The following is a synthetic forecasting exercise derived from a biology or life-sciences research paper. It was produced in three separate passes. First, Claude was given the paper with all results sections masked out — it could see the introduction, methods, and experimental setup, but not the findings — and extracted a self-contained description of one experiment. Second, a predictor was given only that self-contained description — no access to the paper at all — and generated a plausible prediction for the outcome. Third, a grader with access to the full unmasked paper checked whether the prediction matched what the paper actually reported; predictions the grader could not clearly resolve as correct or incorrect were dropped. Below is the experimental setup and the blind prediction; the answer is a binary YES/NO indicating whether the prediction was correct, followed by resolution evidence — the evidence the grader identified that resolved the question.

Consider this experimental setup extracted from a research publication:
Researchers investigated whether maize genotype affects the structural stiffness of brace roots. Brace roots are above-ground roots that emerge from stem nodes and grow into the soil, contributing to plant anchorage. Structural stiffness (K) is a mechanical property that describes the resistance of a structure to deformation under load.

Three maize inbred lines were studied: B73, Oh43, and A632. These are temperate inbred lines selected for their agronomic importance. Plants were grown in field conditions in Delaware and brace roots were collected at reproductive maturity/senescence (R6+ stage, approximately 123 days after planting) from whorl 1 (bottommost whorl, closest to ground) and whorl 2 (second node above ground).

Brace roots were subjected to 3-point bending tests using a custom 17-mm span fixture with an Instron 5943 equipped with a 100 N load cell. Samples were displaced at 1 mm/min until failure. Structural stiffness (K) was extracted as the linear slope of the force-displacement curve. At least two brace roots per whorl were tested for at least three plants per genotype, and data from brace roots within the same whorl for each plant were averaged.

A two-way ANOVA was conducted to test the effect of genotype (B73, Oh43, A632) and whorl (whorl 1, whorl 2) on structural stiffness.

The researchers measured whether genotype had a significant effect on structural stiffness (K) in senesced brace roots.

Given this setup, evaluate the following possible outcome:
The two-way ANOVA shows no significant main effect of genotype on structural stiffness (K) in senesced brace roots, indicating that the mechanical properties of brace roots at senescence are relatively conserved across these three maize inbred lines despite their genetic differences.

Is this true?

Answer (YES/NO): NO